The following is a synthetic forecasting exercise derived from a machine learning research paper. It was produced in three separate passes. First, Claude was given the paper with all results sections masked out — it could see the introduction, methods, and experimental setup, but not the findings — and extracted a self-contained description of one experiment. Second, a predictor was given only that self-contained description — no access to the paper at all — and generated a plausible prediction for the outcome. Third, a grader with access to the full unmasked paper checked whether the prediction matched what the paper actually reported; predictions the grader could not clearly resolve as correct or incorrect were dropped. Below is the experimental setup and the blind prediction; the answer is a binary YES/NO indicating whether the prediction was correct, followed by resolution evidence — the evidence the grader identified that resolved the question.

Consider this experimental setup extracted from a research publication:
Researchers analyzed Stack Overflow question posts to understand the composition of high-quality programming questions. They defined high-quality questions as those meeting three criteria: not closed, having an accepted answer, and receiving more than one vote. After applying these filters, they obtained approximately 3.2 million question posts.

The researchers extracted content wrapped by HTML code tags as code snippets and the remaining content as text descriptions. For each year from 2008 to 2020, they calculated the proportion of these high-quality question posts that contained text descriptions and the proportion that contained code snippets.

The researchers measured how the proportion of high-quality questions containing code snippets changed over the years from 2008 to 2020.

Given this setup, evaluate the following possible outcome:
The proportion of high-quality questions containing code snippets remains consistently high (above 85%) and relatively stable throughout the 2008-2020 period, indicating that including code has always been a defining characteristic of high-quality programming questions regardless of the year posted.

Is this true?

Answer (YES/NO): NO